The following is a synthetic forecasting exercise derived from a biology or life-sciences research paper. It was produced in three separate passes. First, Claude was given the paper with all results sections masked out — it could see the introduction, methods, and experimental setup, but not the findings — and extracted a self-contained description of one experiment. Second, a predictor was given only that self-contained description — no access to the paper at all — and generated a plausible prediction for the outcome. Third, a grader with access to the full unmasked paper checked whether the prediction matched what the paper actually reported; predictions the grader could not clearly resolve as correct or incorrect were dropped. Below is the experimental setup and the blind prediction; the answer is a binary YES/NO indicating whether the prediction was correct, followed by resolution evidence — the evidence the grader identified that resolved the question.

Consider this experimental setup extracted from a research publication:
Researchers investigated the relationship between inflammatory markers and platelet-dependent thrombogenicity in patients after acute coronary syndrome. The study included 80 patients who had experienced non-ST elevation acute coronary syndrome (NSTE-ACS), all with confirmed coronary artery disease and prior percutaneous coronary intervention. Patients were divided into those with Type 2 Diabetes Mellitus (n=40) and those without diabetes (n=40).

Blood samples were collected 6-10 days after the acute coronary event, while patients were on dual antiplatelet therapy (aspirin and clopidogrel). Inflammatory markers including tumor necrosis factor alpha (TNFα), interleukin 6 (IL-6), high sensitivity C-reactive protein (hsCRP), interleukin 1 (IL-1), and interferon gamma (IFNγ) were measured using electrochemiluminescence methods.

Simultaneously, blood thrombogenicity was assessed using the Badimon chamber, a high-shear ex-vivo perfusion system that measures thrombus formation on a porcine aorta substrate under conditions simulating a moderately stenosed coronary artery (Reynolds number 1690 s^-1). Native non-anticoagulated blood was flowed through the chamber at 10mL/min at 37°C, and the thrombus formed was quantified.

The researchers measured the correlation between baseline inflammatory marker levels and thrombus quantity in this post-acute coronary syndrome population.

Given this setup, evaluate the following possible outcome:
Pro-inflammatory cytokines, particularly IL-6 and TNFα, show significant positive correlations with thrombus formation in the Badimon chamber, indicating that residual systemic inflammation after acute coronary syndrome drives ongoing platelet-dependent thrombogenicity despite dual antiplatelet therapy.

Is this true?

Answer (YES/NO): NO